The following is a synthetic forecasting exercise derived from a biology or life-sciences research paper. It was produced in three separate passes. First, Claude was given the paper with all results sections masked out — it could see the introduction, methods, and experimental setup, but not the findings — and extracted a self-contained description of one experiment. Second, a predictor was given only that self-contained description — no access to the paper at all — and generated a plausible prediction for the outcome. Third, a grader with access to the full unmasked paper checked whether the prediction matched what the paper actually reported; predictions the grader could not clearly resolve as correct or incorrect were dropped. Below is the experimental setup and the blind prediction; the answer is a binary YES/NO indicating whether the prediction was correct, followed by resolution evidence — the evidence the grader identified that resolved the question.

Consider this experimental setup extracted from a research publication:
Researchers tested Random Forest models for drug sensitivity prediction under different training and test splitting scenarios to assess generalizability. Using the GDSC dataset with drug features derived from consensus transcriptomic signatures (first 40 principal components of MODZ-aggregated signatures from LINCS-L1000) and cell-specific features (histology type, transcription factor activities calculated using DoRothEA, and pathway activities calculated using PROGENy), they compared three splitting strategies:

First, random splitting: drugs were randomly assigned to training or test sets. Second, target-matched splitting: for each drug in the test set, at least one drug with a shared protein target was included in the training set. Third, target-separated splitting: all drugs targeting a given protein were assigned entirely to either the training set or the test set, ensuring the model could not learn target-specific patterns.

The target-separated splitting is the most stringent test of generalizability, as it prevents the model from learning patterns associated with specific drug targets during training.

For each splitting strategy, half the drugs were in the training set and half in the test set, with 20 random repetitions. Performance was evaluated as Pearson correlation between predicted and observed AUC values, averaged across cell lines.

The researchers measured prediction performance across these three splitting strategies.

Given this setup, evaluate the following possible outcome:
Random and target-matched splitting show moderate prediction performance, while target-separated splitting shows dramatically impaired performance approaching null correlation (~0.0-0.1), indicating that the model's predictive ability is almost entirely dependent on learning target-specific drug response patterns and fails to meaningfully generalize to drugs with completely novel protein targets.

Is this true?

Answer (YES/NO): NO